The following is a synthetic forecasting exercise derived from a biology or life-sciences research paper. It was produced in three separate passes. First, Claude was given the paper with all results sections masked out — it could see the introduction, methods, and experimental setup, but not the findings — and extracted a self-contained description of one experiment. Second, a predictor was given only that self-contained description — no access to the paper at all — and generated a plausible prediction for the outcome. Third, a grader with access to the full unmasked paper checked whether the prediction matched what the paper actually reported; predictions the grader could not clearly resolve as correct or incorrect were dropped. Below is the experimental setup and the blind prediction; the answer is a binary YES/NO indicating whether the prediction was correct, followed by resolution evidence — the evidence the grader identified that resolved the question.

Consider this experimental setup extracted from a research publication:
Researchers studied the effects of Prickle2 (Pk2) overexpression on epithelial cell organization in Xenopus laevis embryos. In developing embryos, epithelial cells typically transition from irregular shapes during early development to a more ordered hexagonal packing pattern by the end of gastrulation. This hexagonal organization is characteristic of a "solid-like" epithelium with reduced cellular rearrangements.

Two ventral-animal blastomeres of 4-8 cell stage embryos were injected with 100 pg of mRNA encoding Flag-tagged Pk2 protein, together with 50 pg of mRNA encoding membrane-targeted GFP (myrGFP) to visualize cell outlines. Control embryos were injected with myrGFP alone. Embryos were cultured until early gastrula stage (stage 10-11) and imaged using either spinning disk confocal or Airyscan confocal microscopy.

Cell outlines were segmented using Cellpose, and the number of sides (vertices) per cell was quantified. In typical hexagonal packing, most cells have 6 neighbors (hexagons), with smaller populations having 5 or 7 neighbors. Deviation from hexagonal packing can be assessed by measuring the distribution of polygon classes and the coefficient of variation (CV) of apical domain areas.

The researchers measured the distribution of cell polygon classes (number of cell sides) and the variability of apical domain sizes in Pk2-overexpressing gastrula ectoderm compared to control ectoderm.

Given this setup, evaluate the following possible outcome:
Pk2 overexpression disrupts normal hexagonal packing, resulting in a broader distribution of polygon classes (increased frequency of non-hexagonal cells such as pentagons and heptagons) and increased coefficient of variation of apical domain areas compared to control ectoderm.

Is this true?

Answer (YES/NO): YES